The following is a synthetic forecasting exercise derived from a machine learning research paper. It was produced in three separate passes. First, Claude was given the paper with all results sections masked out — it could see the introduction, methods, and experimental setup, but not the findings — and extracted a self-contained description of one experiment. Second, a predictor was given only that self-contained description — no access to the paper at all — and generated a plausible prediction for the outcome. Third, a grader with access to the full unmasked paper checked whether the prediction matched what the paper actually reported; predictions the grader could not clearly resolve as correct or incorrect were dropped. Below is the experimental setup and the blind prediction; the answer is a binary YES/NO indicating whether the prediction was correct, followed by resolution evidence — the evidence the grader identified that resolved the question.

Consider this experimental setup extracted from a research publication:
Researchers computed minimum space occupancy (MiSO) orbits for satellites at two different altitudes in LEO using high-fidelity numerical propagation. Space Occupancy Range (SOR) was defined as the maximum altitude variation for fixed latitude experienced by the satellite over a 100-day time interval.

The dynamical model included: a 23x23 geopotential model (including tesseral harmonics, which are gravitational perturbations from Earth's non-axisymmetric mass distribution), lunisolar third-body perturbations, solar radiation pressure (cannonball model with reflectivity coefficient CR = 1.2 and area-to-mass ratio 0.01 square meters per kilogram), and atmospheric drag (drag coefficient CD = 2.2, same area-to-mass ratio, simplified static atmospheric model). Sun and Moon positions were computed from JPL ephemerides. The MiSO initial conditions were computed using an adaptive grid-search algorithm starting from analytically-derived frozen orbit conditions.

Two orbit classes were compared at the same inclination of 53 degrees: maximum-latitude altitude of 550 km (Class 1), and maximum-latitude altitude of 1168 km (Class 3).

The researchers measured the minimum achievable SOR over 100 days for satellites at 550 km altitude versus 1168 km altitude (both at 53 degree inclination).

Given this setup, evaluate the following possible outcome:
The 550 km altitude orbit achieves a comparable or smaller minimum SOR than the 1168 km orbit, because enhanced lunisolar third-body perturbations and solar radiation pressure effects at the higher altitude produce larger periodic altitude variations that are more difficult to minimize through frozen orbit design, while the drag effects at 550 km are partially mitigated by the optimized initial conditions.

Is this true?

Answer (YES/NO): NO